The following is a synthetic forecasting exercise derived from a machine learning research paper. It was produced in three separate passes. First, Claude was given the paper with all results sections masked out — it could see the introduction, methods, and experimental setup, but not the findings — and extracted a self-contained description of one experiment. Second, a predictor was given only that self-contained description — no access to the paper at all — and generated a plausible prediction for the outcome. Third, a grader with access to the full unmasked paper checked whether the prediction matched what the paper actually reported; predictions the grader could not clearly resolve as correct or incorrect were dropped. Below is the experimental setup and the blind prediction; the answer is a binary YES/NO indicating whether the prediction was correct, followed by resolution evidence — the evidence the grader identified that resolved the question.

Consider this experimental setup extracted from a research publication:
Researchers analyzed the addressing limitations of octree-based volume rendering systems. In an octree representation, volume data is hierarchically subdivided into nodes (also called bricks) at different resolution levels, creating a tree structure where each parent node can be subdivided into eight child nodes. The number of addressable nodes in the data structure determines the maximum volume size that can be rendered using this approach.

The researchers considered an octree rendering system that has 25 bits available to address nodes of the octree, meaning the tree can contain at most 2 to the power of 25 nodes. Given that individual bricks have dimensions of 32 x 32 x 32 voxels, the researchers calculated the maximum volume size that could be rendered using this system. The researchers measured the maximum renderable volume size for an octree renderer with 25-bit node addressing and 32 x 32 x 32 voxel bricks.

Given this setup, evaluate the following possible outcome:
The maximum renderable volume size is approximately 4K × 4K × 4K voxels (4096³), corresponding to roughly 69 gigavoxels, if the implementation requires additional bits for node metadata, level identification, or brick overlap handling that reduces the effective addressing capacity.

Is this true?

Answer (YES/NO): NO